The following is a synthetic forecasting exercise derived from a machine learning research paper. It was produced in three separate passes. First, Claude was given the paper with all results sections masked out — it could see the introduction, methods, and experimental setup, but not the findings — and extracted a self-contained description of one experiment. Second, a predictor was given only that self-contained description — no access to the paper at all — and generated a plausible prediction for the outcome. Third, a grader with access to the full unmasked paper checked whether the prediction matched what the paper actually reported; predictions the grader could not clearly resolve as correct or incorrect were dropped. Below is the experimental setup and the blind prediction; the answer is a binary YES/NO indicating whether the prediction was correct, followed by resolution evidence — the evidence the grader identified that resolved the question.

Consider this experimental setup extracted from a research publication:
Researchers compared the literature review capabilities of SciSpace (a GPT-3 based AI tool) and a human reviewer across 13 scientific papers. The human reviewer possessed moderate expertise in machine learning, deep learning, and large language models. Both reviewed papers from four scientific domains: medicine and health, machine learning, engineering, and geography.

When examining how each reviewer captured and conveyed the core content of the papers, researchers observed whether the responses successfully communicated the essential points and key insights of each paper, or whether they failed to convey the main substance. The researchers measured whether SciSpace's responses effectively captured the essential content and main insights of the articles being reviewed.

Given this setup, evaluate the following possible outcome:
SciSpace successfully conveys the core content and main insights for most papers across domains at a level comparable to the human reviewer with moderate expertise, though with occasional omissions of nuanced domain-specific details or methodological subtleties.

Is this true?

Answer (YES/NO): NO